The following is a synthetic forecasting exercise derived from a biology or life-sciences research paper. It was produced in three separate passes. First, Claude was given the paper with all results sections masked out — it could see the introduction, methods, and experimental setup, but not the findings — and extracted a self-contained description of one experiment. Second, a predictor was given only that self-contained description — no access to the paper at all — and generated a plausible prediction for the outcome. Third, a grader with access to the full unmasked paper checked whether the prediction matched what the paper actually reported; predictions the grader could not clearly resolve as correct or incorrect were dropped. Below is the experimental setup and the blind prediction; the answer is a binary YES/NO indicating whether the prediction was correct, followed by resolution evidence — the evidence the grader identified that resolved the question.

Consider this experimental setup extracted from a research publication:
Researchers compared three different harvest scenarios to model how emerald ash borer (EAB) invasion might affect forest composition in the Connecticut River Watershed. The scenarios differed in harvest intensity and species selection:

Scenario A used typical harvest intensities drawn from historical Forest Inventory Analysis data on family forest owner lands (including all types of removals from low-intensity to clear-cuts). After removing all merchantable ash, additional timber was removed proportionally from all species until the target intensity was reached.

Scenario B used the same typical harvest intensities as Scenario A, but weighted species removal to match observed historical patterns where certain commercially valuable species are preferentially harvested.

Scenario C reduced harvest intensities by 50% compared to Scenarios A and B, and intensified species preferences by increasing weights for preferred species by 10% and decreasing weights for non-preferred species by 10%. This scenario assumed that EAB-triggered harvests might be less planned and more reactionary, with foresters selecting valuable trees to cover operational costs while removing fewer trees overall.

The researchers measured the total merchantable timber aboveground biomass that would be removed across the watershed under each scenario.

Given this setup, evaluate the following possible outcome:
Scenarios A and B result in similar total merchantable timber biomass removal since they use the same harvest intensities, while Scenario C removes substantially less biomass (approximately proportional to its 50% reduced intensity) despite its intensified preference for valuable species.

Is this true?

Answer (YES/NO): YES